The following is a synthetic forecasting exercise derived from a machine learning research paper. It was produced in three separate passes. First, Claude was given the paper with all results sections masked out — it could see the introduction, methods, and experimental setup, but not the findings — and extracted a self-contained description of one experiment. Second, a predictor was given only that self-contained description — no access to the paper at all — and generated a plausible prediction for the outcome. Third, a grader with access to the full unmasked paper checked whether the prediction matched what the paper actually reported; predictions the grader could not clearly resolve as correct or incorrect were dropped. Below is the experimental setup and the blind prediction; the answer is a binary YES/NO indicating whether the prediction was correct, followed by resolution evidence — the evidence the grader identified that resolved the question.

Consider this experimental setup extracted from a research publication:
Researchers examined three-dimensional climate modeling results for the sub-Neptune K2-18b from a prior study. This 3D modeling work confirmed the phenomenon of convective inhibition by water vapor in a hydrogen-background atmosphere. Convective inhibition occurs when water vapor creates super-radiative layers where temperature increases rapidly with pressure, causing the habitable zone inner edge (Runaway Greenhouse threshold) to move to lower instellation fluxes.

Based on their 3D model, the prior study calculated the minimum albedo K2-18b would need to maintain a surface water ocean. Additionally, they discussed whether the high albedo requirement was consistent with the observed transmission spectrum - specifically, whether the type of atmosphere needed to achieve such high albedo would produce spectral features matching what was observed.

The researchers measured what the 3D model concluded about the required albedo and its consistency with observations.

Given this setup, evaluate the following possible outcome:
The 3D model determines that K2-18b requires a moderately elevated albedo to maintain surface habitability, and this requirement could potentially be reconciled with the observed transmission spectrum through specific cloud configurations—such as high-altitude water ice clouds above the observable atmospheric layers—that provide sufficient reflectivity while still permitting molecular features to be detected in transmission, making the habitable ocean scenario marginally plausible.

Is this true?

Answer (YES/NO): NO